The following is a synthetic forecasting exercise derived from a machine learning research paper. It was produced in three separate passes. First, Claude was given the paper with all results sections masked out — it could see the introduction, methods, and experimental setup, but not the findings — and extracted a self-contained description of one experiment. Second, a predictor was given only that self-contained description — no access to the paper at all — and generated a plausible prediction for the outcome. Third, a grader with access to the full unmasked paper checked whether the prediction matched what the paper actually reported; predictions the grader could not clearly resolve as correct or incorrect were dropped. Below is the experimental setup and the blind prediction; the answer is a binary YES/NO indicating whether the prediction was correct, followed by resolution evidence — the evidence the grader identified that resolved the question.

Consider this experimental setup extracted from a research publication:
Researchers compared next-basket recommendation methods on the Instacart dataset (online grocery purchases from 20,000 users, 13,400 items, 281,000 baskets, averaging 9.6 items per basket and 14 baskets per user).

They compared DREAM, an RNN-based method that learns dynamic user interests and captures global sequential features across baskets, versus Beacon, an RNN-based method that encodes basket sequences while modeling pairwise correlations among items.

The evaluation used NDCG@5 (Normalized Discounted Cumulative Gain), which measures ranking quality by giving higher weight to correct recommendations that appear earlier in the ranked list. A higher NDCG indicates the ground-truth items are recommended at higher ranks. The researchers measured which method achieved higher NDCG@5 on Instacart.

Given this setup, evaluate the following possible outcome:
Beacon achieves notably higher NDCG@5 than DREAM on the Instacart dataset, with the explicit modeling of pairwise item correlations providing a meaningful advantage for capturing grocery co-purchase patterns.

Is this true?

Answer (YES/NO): NO